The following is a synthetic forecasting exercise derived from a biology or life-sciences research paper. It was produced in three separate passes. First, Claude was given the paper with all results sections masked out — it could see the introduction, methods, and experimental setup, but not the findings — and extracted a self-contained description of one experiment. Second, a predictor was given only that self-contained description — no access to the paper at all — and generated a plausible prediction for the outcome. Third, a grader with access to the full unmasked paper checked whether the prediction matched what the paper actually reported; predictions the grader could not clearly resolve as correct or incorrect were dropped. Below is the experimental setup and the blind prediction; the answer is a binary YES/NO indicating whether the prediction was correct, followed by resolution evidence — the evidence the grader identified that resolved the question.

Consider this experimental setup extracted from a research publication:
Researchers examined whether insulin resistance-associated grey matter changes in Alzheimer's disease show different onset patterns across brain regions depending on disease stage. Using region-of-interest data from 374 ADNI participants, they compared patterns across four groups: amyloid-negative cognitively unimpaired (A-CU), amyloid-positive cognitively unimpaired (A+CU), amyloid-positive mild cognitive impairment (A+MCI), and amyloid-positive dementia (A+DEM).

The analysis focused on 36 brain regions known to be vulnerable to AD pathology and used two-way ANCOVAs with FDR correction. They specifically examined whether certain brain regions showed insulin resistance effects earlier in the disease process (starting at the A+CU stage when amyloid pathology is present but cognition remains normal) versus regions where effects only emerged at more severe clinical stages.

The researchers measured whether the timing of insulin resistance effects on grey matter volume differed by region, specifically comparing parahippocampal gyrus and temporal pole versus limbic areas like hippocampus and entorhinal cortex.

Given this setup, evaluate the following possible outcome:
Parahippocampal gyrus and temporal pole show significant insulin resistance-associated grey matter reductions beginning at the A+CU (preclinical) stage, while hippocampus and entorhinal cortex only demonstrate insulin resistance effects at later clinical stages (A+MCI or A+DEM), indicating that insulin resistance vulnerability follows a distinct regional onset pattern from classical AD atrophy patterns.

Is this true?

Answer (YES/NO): YES